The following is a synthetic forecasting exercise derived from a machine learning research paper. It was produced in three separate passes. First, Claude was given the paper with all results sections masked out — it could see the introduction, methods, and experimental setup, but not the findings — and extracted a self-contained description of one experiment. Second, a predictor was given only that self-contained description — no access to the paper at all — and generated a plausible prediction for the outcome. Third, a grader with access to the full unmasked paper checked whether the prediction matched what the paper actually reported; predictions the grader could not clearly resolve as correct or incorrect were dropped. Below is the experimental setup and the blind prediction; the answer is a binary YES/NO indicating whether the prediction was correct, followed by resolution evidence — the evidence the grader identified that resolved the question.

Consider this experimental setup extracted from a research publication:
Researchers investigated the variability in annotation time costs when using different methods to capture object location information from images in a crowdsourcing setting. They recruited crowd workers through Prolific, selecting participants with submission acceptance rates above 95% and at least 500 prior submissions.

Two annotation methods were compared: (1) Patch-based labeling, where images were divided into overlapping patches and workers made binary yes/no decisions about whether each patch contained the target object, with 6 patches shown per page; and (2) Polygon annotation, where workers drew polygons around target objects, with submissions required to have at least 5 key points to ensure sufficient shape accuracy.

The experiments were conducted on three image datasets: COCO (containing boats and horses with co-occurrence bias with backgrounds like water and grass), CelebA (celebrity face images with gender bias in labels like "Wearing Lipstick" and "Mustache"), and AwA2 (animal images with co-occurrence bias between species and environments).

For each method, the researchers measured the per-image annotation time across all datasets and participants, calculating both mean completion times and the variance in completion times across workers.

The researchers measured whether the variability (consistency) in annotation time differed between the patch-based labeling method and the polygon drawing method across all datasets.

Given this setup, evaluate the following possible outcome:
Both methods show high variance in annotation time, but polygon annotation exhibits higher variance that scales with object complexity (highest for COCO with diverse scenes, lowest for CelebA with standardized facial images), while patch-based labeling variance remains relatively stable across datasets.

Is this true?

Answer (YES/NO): NO